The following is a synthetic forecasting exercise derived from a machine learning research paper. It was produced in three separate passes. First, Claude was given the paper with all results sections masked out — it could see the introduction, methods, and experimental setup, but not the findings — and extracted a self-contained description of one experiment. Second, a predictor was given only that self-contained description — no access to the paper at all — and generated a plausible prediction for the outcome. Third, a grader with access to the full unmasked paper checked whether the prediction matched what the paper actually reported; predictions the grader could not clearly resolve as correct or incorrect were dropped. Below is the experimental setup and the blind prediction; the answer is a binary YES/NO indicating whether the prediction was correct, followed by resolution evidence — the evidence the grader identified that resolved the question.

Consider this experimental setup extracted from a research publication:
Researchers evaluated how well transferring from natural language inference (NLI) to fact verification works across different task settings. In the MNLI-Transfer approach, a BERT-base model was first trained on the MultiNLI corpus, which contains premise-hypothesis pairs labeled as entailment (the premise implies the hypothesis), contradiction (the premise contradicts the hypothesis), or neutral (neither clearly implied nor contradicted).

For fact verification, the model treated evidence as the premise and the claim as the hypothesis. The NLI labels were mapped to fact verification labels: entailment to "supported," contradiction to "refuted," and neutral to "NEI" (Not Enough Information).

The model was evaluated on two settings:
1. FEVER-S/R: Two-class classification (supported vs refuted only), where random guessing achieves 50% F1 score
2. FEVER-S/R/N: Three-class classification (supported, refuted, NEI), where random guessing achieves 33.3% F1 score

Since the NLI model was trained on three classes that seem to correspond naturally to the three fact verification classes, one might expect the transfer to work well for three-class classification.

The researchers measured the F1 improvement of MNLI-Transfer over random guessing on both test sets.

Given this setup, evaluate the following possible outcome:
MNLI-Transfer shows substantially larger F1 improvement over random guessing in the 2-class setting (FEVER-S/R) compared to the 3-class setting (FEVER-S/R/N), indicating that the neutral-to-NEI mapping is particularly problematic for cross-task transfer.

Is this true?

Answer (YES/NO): YES